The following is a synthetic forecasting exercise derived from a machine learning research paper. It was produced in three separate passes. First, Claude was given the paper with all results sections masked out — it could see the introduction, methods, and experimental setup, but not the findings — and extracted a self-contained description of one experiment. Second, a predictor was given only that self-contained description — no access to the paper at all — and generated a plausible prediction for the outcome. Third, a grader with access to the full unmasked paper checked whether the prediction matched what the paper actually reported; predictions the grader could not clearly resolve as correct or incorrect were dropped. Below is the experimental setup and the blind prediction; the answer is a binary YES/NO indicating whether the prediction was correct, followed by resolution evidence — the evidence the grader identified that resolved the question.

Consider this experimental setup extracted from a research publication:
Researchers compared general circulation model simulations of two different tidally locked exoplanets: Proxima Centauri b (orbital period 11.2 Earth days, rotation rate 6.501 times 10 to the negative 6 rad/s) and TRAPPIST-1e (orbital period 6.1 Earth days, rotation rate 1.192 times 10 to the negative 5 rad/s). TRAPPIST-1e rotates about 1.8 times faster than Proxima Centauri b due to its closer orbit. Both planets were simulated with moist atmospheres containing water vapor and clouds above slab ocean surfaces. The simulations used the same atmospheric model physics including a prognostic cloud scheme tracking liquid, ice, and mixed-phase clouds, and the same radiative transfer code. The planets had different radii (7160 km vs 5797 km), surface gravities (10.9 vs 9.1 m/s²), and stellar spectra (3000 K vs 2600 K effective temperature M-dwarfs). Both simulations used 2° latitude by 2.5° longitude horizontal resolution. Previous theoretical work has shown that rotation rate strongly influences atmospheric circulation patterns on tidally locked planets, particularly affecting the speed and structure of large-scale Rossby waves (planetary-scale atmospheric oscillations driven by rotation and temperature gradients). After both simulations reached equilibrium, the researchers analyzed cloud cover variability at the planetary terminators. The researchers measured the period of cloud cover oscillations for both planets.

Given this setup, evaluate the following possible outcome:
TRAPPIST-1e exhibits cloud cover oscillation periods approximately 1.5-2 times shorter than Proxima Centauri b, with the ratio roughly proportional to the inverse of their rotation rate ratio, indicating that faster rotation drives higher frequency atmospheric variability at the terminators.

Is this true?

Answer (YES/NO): NO